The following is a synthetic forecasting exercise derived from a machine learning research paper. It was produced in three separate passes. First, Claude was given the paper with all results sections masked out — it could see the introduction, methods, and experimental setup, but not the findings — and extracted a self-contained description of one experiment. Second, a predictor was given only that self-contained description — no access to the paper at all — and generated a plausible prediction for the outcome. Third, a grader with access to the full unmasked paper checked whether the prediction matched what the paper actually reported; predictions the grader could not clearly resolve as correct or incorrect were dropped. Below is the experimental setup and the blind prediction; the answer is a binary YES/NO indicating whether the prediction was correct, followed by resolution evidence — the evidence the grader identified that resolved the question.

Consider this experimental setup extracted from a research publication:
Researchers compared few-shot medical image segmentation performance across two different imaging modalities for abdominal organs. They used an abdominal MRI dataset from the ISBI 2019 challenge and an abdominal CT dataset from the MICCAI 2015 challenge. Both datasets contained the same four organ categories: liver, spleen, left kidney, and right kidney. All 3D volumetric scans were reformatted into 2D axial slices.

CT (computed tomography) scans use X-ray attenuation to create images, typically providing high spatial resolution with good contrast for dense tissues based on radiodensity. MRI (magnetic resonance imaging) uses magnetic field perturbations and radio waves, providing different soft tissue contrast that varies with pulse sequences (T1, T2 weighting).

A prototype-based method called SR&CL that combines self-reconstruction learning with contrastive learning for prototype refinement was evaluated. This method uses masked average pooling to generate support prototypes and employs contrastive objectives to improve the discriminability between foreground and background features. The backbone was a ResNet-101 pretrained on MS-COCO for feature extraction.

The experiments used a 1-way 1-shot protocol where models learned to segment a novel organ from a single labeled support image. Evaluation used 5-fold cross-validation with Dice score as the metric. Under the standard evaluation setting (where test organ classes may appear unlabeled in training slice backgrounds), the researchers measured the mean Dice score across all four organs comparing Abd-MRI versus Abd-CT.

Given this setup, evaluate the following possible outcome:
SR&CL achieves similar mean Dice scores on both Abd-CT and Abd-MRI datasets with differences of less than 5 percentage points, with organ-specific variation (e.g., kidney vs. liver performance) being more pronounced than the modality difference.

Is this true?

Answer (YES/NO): NO